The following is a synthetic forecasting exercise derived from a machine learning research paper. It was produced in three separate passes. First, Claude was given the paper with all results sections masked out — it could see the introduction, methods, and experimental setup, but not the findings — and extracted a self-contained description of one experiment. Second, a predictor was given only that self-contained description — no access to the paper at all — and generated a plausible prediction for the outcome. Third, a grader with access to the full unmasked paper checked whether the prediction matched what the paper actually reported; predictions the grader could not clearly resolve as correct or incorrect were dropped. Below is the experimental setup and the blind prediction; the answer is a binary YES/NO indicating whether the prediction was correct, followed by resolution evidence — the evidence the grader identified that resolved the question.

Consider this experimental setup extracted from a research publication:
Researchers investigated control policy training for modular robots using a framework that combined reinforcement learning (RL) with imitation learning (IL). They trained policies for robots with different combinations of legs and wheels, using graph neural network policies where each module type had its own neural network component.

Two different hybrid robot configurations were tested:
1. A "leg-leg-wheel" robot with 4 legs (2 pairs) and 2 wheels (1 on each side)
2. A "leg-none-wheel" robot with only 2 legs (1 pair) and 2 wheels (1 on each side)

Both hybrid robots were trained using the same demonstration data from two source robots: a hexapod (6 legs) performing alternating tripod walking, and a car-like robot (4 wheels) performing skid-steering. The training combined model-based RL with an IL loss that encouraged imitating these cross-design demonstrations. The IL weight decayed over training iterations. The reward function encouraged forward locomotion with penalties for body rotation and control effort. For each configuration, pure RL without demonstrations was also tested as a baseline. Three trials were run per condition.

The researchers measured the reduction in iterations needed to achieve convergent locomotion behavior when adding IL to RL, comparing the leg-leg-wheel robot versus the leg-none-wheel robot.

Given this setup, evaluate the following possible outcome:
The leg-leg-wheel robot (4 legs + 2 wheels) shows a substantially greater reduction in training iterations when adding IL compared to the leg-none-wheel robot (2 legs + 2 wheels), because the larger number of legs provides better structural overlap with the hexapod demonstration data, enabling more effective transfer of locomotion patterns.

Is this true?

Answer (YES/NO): NO